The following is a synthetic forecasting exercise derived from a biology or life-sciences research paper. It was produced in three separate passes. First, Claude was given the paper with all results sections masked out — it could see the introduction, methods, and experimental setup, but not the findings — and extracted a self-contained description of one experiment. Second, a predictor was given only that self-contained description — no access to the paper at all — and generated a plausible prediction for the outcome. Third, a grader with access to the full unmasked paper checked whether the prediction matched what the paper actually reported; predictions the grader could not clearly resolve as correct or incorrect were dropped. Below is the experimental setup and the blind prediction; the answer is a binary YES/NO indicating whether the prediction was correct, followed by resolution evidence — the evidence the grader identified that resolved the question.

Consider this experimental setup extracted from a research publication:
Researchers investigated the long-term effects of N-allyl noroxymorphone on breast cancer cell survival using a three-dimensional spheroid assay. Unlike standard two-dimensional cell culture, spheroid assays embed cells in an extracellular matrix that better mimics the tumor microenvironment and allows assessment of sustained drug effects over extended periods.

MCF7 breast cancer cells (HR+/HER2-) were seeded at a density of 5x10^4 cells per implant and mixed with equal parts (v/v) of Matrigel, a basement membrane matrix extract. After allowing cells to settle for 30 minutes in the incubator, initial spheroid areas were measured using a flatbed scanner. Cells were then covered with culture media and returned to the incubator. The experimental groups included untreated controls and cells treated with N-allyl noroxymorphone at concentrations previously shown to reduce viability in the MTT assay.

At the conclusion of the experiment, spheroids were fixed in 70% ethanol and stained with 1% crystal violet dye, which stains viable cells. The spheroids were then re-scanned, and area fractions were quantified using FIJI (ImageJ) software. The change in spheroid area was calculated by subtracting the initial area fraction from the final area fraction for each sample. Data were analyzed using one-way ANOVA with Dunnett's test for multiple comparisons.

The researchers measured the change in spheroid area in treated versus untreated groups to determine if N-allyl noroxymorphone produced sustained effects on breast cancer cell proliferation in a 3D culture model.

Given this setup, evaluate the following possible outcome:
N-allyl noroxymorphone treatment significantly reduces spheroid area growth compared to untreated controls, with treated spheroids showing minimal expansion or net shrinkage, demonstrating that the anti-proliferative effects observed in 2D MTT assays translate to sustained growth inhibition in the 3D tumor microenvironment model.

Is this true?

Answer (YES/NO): YES